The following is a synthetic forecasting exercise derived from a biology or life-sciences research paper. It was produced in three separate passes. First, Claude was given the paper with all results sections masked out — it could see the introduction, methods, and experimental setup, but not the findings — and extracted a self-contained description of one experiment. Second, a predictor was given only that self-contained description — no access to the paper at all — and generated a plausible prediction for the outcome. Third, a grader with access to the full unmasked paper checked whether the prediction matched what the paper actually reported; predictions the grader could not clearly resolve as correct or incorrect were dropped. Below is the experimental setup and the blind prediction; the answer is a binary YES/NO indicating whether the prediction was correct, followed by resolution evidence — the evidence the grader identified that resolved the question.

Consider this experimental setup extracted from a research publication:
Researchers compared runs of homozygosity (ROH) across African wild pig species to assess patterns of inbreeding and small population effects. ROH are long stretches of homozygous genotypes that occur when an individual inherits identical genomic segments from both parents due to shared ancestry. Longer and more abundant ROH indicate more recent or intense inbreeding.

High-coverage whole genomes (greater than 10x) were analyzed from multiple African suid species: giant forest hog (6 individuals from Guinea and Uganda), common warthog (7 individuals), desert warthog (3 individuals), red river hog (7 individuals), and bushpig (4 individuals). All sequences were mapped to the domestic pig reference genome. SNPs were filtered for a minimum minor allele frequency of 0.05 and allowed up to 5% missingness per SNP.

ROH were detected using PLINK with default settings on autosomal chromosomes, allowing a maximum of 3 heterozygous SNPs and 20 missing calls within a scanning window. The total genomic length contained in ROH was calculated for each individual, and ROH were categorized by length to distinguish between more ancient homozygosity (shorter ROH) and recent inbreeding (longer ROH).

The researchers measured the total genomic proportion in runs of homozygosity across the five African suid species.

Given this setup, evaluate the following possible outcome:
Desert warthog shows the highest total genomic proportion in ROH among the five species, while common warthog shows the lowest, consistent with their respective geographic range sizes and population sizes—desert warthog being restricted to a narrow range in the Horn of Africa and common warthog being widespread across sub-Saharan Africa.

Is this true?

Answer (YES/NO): NO